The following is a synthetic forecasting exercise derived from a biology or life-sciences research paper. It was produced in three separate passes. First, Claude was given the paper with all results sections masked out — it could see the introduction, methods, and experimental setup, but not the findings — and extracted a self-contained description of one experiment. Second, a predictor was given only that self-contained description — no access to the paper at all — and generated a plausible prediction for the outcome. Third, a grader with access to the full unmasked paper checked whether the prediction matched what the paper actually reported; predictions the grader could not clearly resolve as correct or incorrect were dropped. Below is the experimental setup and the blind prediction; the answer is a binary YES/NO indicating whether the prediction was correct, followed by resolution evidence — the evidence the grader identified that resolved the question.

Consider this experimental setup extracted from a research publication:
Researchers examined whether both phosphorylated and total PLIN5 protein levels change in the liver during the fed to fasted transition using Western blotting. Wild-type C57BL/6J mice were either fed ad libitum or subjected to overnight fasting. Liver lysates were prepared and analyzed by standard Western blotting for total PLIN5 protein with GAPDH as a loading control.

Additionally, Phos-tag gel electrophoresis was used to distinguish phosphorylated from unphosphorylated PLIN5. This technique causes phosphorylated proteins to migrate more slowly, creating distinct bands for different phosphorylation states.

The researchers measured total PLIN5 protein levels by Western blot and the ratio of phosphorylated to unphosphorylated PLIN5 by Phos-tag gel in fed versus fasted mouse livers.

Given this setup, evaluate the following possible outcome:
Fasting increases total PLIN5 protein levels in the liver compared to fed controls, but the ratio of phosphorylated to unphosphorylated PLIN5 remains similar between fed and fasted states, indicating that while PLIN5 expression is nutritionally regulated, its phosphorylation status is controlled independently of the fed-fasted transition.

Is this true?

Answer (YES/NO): YES